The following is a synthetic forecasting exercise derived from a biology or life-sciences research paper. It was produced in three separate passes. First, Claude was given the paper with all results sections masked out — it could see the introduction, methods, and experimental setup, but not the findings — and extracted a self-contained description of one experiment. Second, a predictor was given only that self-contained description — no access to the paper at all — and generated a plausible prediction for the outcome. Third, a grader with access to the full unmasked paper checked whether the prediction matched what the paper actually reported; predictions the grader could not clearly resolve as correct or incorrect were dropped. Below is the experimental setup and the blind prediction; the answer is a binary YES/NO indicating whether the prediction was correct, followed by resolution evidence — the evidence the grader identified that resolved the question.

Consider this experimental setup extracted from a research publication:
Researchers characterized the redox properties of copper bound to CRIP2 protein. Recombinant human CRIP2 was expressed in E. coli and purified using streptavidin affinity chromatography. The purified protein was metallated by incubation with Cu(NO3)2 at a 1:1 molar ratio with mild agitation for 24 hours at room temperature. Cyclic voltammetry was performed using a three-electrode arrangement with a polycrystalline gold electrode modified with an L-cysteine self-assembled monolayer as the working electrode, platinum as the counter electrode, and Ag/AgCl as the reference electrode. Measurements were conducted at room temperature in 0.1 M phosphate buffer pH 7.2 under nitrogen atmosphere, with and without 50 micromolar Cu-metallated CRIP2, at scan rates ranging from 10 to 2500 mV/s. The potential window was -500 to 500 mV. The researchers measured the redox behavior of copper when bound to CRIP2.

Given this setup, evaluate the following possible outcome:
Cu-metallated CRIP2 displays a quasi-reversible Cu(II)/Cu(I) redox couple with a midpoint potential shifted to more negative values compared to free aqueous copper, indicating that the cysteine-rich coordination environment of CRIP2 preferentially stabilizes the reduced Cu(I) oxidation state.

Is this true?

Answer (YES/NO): NO